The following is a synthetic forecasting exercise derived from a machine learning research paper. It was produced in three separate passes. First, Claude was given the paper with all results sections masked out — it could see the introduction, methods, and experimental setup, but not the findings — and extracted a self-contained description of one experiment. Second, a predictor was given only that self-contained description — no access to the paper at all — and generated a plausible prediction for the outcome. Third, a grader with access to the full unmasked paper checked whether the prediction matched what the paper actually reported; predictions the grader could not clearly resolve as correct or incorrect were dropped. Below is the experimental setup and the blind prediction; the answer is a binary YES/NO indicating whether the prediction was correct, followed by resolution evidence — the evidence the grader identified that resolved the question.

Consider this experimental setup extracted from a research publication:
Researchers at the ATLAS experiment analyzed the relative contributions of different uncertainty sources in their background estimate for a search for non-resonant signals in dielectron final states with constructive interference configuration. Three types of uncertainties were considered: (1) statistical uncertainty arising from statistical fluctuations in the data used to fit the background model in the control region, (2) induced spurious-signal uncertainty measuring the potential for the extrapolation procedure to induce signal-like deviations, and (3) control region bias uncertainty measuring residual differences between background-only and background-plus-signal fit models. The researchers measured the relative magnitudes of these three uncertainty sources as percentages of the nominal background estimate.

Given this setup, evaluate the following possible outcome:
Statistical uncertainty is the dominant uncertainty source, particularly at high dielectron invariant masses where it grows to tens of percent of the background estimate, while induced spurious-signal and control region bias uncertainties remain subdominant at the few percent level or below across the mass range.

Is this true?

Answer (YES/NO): YES